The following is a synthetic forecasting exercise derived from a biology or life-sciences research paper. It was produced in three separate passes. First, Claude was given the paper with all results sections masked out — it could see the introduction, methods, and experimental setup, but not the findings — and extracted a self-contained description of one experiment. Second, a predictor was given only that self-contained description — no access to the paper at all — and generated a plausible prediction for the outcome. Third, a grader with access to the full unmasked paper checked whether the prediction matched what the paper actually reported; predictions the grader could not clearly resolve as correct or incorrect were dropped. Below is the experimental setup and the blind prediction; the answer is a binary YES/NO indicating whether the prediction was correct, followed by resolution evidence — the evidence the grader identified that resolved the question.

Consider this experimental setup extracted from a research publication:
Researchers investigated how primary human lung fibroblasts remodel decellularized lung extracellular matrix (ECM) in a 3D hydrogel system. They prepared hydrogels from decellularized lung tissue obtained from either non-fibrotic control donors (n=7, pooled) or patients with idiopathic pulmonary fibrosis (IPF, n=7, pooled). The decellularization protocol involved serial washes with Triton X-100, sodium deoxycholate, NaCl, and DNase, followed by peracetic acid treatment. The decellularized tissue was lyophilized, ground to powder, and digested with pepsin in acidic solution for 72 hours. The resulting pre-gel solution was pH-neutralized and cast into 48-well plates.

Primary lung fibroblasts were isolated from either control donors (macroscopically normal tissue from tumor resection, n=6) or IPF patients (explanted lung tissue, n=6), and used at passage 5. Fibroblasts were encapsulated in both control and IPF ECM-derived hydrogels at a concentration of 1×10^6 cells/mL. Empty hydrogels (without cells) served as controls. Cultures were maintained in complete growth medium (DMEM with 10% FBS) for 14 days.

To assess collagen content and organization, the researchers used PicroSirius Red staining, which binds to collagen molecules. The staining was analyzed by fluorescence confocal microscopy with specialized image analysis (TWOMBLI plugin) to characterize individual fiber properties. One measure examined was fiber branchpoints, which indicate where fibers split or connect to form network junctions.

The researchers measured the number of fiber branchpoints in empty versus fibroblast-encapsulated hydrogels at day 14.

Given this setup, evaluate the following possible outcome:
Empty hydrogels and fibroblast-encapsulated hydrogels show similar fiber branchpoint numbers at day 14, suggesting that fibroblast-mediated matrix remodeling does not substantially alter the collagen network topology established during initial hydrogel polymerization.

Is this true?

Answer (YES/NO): NO